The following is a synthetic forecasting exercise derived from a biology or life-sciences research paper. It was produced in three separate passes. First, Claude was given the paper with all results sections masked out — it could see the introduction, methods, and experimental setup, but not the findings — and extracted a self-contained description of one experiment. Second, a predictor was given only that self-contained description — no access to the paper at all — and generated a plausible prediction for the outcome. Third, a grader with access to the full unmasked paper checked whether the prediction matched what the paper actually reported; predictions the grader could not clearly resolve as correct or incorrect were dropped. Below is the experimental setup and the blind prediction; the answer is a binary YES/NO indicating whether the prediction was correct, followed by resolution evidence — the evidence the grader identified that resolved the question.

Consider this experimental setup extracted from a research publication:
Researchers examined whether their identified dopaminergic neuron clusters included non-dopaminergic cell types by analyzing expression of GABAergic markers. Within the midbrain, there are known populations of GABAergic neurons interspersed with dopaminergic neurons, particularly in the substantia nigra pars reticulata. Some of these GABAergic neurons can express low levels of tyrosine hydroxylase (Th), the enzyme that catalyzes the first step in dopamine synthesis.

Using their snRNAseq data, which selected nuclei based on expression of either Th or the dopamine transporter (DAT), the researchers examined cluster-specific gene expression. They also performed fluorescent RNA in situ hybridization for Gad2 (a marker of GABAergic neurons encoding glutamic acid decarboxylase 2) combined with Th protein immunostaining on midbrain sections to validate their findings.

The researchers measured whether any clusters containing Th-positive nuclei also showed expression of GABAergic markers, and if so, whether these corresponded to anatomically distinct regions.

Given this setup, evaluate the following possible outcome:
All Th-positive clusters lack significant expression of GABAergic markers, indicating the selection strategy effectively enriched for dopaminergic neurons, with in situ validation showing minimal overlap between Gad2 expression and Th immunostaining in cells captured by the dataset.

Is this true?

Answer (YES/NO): NO